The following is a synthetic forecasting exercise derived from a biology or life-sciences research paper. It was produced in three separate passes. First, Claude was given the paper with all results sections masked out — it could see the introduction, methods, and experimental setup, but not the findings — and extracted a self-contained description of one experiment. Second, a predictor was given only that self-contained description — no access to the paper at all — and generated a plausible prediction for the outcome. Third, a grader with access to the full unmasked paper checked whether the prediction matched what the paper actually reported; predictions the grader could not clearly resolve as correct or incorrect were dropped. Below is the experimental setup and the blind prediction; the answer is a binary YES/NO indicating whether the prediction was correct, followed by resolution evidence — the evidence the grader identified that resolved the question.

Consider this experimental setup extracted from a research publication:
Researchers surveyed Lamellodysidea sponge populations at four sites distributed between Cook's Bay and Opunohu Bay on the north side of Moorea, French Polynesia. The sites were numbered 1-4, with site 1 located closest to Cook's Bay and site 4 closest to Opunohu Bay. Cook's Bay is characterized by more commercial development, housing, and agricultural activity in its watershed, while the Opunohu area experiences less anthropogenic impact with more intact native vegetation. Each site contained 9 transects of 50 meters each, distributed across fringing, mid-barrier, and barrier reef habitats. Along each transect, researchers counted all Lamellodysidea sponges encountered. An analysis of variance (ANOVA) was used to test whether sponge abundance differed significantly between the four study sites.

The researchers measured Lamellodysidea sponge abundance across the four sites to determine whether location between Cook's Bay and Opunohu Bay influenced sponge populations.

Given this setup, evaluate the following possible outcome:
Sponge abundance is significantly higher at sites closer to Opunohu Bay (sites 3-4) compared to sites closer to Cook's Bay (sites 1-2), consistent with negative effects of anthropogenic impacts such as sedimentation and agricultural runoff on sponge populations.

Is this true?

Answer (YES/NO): YES